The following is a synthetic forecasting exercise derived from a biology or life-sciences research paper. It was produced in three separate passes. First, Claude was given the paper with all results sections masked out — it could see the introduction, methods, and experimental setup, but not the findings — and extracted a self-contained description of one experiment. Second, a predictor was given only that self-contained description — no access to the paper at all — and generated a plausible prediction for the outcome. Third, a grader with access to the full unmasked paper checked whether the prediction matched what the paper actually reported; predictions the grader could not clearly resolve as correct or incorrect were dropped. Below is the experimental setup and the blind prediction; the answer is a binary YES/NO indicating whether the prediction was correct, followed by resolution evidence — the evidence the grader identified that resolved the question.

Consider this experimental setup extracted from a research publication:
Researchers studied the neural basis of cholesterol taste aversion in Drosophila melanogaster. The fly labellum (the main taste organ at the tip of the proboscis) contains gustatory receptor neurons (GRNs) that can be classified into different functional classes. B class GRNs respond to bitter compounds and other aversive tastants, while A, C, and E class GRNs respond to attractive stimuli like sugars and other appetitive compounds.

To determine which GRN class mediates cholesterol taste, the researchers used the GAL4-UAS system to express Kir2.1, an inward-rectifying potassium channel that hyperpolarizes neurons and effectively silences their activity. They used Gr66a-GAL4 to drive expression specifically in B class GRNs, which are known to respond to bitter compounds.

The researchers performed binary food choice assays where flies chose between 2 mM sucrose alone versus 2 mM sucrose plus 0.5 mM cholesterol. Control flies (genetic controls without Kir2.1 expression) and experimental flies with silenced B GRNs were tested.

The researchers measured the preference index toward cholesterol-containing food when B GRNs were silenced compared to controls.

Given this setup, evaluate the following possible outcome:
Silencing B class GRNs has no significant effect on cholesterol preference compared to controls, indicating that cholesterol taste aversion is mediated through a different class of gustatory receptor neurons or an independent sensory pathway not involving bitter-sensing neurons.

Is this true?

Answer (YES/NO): NO